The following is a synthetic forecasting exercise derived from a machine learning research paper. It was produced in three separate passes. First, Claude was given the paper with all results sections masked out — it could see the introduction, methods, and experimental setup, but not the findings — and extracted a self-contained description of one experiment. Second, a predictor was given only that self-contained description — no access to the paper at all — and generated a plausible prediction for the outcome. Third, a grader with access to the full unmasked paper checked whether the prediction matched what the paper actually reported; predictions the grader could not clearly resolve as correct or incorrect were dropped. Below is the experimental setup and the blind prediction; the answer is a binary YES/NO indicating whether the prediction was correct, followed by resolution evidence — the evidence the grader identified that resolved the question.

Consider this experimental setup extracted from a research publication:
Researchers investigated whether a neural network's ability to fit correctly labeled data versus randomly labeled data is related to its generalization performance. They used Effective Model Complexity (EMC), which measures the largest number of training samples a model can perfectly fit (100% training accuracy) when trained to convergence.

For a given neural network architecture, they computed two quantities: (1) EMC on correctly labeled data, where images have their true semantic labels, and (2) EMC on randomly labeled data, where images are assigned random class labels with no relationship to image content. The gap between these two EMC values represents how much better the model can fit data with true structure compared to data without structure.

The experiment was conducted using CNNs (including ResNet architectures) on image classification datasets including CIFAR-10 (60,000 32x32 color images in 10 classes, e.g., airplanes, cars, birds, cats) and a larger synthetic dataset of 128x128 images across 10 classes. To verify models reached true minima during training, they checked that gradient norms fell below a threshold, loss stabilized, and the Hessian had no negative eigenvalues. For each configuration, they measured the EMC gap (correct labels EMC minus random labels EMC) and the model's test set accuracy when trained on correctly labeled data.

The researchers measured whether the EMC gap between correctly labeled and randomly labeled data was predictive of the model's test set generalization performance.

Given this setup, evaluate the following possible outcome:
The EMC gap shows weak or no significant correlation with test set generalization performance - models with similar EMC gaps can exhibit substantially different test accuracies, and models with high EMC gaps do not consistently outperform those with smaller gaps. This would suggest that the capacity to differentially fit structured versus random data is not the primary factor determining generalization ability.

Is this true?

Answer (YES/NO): NO